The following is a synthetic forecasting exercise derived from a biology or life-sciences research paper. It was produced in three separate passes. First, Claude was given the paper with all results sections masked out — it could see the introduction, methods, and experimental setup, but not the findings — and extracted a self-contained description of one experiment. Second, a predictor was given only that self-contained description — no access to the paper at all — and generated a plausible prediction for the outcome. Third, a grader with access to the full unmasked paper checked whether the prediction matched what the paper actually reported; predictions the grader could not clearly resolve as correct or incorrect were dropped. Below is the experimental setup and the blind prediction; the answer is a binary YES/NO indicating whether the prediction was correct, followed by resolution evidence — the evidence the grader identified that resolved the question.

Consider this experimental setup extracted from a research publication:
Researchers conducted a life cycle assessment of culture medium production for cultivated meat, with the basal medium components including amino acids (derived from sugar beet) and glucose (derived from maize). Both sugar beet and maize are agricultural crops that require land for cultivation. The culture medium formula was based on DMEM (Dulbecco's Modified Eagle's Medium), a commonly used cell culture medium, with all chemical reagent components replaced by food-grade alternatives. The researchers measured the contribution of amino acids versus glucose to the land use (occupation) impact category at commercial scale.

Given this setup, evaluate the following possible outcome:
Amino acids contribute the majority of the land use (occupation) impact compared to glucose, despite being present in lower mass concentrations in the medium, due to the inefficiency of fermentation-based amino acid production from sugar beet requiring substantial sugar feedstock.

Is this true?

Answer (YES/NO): NO